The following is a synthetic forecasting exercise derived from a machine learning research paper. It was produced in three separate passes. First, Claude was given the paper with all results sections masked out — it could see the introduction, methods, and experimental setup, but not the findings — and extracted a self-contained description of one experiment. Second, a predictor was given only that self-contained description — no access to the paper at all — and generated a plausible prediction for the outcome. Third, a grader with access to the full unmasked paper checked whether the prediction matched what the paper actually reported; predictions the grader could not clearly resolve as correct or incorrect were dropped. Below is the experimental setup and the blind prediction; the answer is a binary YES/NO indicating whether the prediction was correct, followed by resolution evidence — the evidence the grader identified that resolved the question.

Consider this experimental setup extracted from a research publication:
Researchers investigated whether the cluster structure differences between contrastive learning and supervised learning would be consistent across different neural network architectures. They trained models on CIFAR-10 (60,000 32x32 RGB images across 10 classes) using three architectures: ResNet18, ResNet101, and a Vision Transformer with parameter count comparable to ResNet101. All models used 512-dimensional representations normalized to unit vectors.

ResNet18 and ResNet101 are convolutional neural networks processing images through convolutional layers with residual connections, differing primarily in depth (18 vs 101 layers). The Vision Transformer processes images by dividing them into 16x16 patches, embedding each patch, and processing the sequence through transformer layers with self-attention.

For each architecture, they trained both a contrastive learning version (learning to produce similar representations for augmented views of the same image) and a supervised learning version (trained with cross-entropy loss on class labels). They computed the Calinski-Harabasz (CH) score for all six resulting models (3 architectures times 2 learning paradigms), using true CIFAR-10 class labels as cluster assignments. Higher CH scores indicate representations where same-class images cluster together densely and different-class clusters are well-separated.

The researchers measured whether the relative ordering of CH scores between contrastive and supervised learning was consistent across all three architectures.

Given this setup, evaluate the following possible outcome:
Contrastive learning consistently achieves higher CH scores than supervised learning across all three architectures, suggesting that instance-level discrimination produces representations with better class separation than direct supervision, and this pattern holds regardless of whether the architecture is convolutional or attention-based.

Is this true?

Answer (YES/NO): NO